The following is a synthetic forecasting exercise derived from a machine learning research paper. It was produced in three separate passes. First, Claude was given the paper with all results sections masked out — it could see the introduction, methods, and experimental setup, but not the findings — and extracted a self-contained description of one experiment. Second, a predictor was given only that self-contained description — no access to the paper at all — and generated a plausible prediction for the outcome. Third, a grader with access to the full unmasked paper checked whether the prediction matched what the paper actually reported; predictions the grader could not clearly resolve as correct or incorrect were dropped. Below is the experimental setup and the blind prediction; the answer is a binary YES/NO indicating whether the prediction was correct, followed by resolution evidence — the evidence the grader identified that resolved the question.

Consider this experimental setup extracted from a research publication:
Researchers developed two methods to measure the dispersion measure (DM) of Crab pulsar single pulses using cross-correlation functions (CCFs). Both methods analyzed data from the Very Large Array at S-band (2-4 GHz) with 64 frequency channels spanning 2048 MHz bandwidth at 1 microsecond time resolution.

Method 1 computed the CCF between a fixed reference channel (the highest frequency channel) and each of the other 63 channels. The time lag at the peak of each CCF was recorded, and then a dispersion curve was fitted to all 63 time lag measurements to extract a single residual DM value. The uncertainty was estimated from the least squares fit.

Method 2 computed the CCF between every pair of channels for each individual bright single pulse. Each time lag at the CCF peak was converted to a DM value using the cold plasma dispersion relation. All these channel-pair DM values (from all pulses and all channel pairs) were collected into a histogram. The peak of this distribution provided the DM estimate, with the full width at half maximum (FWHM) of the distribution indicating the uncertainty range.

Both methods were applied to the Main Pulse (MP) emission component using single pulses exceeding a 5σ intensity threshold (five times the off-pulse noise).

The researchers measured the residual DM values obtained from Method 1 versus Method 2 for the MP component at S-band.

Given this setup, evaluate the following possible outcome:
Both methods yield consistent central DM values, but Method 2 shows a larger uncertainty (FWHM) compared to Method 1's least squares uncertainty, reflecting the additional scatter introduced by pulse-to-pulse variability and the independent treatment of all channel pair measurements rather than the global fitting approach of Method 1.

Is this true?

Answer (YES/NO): NO